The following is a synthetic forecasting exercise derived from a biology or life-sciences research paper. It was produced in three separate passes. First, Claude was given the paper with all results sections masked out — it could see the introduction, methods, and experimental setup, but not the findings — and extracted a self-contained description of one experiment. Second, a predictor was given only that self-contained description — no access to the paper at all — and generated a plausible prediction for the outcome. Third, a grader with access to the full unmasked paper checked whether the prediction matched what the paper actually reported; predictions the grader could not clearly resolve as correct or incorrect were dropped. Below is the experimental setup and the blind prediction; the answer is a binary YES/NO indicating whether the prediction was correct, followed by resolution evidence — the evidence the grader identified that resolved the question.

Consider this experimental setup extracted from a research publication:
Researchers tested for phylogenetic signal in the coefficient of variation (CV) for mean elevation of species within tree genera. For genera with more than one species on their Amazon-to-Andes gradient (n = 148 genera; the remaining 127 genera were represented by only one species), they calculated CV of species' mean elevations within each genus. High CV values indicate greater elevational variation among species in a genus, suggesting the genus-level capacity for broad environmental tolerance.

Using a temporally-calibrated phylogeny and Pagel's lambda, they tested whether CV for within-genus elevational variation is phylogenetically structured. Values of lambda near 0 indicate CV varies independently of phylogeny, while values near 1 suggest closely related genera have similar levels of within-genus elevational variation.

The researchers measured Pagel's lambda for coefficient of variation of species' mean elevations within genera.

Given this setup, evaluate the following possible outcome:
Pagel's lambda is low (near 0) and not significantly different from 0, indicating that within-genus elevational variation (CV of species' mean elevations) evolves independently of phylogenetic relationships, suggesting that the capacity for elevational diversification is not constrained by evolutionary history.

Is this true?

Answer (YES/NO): YES